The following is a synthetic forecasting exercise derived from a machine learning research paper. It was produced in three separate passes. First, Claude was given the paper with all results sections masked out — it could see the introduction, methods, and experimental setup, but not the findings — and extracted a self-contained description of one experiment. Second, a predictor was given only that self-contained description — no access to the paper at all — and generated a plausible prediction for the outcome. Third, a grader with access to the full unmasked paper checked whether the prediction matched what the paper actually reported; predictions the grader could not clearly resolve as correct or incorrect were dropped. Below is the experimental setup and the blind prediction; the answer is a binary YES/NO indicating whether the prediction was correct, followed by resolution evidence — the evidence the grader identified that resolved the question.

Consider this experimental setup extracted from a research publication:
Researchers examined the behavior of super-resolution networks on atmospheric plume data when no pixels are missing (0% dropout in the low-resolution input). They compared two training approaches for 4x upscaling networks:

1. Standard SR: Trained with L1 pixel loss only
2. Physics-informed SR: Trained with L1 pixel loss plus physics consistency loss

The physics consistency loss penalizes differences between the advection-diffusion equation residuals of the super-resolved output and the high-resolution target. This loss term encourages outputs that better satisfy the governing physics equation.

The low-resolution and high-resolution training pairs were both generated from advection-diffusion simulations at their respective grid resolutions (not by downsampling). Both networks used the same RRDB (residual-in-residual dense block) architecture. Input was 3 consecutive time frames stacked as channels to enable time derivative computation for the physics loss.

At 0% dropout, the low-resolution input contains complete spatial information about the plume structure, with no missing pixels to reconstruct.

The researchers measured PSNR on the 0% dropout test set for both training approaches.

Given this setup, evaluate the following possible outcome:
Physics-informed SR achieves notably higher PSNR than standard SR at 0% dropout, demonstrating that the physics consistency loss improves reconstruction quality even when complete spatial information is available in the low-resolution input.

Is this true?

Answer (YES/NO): NO